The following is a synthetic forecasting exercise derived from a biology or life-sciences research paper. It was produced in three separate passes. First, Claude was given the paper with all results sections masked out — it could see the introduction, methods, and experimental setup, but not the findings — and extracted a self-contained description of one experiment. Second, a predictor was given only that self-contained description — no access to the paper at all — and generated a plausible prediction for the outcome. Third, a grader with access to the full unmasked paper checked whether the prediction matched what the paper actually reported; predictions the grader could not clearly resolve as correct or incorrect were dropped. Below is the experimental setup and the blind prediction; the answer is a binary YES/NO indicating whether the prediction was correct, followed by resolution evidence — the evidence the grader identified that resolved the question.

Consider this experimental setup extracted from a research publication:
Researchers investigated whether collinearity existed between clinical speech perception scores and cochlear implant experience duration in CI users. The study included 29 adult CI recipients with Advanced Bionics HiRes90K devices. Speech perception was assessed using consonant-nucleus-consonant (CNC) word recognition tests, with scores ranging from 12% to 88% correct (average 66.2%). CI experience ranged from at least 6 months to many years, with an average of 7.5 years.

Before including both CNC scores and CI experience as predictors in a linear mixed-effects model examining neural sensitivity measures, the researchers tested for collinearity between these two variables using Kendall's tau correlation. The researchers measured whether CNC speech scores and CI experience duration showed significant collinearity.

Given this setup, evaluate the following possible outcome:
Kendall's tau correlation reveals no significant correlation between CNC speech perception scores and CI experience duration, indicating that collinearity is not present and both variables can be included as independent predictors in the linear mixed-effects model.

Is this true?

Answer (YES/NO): YES